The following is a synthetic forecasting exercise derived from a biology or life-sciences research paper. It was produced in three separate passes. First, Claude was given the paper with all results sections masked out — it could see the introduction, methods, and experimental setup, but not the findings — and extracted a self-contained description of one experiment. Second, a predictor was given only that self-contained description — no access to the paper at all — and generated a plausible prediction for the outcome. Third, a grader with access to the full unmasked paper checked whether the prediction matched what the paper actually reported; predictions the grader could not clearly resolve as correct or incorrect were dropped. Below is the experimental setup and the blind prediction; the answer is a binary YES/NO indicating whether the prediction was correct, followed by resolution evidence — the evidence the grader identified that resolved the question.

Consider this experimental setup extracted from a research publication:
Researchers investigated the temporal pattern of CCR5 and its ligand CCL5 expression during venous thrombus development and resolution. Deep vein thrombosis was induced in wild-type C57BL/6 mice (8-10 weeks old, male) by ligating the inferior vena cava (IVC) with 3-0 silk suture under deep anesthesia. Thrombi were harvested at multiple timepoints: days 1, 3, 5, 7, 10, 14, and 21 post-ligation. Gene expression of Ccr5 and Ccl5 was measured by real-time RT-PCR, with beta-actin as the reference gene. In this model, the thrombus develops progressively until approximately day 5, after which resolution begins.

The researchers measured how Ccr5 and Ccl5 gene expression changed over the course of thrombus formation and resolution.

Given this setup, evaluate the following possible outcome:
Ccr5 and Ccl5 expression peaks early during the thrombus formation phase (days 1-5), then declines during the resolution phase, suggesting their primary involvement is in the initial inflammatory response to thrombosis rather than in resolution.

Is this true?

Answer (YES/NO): NO